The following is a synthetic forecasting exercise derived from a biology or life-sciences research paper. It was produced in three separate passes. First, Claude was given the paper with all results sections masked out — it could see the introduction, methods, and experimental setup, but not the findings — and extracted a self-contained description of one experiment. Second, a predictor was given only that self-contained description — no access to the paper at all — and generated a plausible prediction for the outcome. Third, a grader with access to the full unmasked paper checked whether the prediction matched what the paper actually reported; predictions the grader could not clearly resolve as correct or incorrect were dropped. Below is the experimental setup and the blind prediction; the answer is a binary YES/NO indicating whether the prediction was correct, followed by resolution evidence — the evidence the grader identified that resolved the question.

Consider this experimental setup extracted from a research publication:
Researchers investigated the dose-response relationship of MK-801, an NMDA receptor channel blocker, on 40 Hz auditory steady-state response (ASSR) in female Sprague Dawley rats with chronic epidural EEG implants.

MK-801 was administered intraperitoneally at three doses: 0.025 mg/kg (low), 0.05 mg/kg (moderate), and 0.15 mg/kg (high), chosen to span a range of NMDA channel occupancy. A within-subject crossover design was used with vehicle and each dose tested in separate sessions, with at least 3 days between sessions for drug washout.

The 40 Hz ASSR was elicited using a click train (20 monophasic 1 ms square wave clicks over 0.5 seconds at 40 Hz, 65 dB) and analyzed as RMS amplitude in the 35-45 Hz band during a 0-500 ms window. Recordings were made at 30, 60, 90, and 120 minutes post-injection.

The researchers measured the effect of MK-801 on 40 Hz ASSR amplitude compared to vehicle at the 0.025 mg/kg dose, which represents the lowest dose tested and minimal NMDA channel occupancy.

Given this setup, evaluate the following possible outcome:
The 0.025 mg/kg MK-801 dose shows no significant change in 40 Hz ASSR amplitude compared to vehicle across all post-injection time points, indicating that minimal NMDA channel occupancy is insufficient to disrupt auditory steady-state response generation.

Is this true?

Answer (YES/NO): NO